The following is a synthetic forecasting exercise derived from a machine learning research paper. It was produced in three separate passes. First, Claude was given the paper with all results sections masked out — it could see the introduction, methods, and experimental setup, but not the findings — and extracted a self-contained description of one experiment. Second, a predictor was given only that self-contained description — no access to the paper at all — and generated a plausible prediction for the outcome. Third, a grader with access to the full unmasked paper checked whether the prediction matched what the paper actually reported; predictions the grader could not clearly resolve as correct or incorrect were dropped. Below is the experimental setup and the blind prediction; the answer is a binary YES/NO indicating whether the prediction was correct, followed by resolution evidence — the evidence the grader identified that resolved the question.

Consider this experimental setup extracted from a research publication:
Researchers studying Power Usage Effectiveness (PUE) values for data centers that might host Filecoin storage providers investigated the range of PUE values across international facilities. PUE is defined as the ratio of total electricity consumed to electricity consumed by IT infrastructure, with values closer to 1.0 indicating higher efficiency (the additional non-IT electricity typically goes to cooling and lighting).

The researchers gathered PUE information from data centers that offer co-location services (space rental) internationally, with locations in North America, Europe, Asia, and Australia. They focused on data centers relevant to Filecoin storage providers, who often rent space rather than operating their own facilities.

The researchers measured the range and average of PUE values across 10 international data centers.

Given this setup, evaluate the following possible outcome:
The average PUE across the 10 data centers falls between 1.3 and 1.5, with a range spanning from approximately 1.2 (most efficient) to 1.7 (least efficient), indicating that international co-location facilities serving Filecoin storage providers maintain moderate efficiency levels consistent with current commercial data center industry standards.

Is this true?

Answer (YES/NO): NO